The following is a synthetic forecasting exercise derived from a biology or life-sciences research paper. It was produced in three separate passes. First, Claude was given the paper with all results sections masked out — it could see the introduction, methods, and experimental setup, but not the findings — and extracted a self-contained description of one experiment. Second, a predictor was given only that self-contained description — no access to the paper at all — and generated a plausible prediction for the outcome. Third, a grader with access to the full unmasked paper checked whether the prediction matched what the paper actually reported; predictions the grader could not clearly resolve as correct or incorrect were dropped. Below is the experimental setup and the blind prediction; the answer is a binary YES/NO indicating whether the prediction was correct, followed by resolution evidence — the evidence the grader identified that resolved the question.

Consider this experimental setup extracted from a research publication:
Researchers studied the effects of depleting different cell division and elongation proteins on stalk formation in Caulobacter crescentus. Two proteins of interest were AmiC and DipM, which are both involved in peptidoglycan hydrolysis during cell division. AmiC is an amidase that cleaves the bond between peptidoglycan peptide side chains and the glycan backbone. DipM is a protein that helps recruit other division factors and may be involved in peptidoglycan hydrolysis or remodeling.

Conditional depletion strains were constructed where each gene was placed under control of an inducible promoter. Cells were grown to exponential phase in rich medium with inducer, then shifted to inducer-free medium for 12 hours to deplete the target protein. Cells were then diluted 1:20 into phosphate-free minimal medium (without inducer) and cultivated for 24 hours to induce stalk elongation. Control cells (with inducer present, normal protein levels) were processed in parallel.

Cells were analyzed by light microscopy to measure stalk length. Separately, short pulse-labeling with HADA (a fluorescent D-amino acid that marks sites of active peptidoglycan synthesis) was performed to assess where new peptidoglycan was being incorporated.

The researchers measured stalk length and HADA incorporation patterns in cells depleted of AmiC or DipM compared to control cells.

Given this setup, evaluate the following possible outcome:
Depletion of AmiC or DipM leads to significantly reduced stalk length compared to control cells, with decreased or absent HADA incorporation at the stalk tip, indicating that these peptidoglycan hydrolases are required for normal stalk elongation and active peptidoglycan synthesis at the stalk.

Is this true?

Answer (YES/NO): NO